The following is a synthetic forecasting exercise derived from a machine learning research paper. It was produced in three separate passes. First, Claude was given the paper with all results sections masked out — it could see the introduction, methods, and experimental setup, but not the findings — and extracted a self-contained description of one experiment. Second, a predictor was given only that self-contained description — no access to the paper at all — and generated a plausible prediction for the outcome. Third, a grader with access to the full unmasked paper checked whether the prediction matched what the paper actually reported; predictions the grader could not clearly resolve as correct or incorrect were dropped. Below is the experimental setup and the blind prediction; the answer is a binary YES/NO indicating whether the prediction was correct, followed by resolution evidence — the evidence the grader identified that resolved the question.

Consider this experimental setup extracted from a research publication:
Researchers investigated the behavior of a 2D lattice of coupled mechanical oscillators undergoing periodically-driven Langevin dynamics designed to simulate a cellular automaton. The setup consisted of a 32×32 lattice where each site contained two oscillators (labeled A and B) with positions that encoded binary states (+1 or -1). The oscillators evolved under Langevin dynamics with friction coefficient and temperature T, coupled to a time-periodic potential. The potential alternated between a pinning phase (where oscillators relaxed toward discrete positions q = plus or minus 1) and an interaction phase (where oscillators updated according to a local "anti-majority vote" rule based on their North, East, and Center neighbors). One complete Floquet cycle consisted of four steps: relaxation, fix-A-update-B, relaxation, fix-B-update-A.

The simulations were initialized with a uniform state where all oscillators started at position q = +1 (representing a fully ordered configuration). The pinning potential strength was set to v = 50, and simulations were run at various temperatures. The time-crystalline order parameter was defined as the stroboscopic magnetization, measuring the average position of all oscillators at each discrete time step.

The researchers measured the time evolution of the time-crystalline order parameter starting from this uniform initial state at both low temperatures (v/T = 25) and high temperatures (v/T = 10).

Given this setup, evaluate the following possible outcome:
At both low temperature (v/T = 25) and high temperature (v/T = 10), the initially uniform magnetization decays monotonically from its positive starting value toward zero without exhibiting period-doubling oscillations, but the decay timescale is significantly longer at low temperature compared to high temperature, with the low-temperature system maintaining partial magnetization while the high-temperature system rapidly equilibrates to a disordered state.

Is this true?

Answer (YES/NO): NO